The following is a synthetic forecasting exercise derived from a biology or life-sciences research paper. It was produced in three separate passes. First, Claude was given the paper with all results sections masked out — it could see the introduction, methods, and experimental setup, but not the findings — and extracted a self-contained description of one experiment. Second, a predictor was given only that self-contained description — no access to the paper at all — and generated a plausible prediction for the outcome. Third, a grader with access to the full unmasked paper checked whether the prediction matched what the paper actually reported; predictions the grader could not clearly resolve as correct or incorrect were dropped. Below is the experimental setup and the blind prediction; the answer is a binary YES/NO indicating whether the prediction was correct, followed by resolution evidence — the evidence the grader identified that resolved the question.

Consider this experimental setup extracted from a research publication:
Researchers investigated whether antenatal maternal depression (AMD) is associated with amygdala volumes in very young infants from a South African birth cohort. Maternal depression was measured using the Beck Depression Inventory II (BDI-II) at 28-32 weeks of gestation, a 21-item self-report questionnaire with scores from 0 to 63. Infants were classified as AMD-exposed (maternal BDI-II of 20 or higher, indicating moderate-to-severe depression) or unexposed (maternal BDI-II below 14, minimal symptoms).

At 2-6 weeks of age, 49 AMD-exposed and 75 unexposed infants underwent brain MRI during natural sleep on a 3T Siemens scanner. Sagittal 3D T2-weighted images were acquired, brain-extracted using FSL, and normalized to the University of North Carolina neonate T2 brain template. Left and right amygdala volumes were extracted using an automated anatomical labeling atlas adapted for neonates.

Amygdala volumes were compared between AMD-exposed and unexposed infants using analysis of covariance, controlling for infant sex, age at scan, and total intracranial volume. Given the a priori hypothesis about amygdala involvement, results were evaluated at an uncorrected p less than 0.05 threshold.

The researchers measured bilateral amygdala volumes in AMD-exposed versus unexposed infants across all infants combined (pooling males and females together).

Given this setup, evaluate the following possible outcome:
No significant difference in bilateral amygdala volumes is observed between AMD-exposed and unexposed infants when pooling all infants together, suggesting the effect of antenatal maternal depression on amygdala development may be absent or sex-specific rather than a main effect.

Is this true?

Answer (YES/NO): NO